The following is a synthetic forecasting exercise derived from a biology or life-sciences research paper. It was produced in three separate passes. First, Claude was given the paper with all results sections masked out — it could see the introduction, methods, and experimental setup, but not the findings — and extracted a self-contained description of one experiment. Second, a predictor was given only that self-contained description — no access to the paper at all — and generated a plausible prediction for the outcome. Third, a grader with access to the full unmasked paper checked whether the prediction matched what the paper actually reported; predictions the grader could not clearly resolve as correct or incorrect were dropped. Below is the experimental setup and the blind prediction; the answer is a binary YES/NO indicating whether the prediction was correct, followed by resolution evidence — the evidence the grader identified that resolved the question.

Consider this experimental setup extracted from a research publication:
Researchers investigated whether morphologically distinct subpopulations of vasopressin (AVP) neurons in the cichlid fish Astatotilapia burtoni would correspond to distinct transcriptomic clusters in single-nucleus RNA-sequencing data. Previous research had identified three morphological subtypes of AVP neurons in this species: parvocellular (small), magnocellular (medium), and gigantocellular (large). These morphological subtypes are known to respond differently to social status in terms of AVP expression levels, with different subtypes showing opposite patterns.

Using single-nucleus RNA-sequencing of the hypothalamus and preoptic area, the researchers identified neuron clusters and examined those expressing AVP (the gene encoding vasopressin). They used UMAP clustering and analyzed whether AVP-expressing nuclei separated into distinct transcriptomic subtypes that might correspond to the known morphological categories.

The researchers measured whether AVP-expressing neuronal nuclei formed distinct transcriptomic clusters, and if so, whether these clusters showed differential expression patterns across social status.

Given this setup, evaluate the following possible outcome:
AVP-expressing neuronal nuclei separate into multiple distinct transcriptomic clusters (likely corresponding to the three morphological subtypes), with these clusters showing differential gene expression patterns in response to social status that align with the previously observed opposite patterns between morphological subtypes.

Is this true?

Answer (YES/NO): NO